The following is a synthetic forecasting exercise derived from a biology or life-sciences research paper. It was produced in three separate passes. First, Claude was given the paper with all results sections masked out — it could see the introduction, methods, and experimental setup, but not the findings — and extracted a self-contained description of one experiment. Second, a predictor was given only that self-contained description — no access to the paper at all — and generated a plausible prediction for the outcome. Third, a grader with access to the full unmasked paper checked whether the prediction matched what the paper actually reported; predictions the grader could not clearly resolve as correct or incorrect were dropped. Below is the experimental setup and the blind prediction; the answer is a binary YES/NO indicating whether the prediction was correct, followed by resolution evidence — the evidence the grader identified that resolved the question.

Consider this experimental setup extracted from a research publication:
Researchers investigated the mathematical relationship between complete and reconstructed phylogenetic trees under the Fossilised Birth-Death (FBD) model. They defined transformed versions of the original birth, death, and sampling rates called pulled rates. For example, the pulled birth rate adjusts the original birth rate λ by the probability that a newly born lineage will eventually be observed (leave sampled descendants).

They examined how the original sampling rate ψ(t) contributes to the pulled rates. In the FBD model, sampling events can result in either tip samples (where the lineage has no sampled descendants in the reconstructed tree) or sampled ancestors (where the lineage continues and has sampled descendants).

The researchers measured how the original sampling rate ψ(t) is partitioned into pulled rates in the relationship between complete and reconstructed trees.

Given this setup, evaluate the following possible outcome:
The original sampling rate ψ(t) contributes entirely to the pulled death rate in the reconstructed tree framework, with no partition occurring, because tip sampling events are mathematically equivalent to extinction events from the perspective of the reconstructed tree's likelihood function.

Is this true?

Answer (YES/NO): NO